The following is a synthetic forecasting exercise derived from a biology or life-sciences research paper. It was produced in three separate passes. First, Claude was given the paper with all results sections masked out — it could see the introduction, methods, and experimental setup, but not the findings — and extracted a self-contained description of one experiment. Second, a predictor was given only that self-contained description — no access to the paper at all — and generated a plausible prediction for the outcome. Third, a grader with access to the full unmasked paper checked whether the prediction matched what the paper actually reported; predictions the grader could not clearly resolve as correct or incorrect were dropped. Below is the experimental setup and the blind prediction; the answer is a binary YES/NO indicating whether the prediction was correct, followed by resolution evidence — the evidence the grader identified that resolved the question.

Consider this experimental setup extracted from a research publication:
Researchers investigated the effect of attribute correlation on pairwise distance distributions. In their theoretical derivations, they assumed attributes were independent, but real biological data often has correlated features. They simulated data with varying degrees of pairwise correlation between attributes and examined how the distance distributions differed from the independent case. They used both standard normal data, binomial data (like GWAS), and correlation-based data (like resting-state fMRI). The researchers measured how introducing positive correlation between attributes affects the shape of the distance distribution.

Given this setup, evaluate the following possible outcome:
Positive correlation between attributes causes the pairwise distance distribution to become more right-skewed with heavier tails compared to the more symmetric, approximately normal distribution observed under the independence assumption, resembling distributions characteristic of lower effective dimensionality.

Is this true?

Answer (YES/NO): NO